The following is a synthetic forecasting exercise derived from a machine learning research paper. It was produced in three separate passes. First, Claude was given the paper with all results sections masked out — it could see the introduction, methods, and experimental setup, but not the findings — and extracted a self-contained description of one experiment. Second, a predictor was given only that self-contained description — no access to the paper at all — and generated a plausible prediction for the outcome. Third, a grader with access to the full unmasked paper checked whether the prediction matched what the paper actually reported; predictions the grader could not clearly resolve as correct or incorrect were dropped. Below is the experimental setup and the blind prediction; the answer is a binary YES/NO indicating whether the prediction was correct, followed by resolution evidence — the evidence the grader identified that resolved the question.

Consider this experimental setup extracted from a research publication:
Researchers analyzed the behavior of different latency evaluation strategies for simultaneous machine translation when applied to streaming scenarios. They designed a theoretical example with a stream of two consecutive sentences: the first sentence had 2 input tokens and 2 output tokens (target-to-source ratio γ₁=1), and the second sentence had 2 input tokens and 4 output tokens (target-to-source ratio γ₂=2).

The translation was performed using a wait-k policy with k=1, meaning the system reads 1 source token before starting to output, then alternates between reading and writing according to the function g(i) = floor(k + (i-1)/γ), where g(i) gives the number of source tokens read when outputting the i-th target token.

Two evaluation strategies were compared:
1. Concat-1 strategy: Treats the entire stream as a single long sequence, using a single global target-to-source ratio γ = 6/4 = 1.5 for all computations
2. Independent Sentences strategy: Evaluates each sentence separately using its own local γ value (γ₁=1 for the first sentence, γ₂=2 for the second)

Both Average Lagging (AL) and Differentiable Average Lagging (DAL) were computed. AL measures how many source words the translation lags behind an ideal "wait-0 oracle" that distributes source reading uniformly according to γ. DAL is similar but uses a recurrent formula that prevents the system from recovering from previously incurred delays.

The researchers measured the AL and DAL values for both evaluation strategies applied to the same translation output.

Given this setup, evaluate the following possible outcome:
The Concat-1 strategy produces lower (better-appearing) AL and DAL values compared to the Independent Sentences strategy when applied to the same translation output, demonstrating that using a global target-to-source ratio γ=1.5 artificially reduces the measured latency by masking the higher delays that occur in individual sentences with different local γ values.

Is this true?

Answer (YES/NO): NO